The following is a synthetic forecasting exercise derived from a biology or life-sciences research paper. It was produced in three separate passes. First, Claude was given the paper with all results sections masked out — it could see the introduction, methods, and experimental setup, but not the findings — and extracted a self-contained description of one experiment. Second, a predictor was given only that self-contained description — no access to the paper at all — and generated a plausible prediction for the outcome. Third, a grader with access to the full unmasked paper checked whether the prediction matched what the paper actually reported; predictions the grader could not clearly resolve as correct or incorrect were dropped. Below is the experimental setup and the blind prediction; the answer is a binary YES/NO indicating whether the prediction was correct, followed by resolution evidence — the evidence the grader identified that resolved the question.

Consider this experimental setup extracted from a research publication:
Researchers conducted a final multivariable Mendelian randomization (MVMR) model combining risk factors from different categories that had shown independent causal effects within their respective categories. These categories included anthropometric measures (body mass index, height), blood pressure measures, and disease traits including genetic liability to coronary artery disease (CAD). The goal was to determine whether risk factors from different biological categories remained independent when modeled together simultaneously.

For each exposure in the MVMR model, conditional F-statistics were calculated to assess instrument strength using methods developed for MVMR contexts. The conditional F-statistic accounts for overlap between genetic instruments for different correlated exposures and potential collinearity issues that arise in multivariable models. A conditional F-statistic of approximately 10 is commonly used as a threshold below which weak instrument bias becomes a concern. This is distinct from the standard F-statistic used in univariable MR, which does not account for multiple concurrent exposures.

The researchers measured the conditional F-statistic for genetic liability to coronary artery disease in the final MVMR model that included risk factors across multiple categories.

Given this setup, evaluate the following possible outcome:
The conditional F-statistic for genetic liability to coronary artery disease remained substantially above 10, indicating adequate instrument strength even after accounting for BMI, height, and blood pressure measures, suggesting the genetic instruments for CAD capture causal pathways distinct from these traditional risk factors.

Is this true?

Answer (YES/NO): NO